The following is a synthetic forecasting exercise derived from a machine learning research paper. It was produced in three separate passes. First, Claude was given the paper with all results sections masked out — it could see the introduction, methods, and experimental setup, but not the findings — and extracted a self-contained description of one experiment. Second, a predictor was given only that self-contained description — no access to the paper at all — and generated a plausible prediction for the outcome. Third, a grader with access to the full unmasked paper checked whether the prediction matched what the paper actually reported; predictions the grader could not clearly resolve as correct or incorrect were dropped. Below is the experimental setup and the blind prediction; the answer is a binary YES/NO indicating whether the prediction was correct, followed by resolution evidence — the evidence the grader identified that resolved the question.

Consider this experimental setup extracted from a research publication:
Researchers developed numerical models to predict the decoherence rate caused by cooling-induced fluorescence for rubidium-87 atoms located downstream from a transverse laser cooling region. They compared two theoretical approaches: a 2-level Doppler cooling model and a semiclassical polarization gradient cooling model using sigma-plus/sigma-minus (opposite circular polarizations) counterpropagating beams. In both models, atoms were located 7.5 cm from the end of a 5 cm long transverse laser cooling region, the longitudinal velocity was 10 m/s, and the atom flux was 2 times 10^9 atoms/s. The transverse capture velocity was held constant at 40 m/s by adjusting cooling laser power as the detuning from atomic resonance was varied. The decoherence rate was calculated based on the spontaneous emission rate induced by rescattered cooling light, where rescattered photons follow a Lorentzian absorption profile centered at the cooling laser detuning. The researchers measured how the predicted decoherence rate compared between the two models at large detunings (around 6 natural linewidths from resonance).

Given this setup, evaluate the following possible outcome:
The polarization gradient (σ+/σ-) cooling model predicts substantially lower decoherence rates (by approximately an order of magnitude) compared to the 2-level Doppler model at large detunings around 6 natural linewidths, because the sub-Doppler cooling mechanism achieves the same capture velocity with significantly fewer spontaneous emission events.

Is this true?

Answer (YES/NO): YES